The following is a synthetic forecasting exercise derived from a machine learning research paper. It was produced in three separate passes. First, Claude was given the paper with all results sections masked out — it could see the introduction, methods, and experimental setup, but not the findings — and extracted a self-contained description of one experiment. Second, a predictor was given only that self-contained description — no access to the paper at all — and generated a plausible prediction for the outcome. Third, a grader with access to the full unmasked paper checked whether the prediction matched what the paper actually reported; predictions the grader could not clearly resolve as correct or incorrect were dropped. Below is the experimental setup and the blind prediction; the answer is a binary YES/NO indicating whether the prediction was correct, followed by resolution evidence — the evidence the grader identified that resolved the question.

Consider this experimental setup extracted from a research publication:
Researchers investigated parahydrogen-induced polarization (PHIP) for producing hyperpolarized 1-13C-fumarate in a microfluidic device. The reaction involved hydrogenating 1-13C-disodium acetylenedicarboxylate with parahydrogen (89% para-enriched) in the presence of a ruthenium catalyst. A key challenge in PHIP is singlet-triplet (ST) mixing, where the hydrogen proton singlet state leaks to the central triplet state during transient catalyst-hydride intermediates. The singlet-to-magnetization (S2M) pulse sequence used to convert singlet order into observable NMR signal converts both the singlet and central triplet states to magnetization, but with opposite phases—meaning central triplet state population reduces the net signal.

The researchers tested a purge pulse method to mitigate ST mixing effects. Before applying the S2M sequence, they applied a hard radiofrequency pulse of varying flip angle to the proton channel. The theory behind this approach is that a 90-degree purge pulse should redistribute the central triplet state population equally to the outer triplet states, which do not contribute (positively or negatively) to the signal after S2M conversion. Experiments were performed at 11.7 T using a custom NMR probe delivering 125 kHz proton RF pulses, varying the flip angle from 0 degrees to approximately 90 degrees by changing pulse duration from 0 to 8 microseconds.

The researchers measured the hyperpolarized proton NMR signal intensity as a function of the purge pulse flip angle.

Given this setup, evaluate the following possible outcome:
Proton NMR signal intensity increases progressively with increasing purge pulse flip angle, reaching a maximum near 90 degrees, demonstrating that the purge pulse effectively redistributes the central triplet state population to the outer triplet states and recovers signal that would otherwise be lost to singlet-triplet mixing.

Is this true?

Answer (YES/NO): YES